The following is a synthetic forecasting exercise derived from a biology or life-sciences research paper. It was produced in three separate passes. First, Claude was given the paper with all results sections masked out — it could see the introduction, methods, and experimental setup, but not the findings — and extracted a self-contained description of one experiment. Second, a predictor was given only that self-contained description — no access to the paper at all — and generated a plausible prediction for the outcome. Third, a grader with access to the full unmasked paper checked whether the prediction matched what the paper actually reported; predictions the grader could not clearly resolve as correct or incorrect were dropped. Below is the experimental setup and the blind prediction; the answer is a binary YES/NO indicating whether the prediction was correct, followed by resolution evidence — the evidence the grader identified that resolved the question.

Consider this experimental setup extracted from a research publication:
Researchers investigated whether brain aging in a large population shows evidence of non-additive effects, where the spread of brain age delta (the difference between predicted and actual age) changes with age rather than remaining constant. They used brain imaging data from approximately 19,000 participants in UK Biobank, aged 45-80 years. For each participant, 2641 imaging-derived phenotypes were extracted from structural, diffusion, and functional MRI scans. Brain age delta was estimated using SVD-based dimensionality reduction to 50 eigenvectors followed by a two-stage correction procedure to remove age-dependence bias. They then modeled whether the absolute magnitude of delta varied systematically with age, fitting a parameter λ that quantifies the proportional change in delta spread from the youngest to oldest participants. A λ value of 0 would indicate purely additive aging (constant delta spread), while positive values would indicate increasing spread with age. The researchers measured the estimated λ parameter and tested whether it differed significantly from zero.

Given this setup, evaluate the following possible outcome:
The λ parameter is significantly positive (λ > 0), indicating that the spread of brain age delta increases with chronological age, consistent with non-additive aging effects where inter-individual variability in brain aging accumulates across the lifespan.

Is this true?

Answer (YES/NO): YES